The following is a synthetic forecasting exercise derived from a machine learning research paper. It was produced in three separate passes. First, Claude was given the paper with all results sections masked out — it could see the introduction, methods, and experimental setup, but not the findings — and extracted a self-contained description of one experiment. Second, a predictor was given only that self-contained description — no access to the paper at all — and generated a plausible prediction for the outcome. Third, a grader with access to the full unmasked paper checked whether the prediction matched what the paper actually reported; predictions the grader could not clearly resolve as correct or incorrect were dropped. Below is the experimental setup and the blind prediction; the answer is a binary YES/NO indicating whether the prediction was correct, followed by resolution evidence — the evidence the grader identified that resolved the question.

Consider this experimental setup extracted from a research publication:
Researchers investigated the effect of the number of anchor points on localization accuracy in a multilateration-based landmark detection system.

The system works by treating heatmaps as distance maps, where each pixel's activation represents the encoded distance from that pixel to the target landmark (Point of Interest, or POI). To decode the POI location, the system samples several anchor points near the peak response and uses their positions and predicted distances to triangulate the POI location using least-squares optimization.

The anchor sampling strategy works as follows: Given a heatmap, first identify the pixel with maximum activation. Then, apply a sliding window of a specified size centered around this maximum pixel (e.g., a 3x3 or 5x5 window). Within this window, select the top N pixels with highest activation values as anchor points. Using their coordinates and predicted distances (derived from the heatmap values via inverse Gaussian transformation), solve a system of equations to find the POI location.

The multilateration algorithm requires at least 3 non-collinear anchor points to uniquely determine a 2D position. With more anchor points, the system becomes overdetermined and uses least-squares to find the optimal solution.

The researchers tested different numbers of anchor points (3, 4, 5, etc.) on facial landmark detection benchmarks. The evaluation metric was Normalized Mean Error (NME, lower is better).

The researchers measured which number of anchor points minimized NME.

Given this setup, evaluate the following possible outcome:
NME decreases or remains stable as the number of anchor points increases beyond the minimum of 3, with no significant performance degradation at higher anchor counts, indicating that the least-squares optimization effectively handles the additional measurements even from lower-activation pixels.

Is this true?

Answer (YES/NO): NO